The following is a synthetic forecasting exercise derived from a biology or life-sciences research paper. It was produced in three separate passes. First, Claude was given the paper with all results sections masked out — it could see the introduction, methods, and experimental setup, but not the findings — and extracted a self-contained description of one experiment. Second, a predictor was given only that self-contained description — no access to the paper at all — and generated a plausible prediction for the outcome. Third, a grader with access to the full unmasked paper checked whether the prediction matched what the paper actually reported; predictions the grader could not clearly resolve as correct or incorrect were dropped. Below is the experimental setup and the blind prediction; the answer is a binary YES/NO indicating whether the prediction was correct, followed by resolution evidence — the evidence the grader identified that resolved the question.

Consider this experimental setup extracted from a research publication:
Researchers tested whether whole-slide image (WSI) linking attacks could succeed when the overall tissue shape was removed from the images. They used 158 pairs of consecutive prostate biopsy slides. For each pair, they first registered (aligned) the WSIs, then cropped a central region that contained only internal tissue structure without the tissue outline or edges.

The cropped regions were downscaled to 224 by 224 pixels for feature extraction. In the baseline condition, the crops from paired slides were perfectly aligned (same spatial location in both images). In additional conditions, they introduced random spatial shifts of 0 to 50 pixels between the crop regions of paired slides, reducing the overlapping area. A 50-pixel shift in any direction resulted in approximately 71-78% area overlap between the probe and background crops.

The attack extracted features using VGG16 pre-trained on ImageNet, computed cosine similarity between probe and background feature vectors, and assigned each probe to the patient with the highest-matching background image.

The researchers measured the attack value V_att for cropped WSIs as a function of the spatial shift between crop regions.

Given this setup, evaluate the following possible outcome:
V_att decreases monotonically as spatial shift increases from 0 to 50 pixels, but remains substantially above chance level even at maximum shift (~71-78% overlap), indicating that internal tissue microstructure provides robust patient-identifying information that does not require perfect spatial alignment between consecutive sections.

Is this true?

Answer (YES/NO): YES